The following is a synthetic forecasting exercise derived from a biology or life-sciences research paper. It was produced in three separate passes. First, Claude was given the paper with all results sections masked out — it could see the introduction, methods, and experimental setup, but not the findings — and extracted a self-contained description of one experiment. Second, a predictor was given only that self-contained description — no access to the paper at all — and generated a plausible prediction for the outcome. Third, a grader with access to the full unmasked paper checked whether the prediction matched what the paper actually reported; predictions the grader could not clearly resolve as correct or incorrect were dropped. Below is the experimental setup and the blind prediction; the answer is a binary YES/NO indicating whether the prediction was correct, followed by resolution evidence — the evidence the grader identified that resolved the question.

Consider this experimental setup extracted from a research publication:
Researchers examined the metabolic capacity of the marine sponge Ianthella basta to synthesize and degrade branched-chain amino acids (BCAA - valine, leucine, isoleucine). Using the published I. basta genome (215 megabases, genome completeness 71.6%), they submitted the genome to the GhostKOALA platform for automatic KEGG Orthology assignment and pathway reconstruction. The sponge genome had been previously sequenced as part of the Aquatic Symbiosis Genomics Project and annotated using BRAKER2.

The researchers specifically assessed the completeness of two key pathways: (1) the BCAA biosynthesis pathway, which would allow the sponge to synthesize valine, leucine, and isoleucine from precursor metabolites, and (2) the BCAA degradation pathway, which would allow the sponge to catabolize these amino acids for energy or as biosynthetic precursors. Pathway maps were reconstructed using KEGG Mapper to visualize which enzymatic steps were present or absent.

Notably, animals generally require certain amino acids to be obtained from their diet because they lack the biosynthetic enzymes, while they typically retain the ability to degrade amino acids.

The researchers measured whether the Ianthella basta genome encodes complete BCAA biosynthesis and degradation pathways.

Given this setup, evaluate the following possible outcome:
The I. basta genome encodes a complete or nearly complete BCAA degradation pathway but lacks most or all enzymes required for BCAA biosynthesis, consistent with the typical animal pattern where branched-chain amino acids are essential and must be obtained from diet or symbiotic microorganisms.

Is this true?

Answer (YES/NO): YES